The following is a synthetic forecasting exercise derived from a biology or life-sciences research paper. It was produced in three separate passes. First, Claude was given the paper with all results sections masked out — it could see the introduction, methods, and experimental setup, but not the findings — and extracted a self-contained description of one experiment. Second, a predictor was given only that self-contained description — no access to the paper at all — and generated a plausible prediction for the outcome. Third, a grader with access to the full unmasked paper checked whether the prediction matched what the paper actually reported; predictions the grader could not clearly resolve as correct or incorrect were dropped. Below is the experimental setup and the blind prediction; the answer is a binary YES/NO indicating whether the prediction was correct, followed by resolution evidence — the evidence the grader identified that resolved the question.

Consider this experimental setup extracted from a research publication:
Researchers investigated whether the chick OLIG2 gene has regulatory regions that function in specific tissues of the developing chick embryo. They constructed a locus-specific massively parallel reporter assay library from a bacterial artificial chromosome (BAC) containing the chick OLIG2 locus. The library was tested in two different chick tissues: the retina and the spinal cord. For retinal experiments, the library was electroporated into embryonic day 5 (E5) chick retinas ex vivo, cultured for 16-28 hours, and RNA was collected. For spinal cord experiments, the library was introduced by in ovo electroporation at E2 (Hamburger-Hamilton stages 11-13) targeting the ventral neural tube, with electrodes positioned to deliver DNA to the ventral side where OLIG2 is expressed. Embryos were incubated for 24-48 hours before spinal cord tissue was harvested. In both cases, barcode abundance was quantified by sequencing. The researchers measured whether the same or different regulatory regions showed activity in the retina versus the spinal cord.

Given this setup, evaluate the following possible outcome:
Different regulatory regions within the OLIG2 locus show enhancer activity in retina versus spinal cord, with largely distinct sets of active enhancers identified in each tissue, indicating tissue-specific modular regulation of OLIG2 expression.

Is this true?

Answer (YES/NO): NO